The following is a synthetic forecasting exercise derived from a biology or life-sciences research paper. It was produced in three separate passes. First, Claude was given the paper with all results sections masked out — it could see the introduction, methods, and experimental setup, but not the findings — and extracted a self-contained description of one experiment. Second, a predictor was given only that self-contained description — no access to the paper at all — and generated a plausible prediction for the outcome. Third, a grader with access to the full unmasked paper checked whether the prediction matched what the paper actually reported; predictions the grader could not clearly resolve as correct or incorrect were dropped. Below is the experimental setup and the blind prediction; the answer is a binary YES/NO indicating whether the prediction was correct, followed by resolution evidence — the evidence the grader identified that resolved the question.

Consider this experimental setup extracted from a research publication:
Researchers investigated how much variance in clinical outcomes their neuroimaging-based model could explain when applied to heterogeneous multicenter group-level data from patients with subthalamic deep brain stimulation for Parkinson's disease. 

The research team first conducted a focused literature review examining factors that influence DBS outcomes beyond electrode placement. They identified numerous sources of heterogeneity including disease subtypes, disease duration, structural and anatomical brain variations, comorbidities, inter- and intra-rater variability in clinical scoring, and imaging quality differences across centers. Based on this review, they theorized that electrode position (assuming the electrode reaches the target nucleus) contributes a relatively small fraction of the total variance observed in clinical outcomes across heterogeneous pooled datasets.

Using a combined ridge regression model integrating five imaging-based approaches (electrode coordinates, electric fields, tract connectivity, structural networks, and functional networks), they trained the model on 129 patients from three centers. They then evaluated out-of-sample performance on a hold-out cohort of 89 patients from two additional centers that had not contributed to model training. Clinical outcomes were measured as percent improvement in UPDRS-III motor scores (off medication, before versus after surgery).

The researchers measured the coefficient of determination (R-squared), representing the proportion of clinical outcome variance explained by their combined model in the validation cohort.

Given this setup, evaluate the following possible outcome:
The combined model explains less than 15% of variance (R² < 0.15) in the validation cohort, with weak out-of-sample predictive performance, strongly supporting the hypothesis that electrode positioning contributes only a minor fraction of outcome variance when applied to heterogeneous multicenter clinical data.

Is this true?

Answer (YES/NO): YES